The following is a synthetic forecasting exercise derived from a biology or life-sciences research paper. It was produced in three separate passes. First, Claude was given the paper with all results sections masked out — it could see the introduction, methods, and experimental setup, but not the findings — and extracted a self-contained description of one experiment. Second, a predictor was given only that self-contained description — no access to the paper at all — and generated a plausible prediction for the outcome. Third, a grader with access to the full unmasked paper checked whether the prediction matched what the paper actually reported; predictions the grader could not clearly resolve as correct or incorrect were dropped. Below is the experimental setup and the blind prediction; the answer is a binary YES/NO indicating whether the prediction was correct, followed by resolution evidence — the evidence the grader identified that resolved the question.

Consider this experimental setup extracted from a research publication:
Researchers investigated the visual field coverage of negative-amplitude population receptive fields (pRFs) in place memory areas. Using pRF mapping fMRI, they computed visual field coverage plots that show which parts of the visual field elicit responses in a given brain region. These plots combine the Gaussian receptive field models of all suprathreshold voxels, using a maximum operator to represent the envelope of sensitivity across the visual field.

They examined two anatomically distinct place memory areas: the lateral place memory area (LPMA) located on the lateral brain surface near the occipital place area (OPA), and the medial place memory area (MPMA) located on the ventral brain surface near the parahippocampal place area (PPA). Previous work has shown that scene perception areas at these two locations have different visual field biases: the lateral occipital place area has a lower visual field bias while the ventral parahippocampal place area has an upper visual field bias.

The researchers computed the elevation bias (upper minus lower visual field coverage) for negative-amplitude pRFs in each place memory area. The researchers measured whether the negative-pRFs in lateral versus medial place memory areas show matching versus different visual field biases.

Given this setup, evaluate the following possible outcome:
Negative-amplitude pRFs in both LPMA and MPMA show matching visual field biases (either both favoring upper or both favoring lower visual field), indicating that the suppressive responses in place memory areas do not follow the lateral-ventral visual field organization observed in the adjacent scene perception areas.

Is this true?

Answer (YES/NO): NO